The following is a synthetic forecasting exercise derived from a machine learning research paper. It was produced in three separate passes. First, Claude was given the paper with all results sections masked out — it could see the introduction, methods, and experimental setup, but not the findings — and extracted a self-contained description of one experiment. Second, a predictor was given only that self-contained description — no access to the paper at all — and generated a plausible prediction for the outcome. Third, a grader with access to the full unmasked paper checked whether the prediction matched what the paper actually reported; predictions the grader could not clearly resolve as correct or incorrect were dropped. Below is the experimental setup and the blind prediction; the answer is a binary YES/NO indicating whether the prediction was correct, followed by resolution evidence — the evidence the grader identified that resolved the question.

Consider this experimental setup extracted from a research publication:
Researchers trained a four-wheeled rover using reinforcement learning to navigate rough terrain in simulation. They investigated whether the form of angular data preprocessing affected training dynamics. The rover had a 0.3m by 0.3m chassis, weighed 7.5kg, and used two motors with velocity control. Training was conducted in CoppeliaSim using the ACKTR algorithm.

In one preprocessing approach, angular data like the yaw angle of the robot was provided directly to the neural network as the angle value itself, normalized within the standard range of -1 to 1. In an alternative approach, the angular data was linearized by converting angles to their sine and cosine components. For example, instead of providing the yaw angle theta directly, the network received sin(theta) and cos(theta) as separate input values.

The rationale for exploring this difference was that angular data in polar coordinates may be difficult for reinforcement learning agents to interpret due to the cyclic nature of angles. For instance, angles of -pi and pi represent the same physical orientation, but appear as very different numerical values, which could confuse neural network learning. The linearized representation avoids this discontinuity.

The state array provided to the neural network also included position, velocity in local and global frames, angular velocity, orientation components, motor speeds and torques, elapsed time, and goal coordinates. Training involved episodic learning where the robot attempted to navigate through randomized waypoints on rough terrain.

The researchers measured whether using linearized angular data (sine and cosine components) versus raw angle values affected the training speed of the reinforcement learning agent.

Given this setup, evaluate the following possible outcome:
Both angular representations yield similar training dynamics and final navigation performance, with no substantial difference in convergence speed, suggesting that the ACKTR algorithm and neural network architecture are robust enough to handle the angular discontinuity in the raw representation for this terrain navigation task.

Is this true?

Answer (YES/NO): NO